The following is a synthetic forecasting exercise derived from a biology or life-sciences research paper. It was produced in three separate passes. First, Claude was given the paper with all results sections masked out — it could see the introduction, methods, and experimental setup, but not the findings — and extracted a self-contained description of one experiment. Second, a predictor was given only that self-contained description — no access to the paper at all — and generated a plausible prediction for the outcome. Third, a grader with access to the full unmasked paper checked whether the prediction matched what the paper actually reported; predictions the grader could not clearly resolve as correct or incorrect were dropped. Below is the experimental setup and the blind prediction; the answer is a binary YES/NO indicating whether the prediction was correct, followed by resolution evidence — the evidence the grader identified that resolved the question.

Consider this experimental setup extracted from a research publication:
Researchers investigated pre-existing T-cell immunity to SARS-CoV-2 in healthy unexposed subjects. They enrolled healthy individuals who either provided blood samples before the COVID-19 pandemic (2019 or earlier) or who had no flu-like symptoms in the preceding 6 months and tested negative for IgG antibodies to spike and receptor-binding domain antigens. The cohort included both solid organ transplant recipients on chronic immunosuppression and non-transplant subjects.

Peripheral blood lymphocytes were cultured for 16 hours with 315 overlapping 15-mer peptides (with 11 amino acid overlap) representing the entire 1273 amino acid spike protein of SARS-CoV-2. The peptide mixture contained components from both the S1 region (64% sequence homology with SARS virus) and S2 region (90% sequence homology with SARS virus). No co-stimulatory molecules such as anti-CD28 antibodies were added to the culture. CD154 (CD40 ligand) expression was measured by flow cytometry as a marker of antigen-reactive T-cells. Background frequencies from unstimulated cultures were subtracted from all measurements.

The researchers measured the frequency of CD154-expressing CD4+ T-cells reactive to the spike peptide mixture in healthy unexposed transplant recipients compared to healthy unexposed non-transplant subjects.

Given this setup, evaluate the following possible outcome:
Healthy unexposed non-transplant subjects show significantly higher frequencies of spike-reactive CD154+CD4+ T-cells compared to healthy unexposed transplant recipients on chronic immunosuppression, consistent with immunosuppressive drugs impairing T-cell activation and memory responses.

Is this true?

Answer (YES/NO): NO